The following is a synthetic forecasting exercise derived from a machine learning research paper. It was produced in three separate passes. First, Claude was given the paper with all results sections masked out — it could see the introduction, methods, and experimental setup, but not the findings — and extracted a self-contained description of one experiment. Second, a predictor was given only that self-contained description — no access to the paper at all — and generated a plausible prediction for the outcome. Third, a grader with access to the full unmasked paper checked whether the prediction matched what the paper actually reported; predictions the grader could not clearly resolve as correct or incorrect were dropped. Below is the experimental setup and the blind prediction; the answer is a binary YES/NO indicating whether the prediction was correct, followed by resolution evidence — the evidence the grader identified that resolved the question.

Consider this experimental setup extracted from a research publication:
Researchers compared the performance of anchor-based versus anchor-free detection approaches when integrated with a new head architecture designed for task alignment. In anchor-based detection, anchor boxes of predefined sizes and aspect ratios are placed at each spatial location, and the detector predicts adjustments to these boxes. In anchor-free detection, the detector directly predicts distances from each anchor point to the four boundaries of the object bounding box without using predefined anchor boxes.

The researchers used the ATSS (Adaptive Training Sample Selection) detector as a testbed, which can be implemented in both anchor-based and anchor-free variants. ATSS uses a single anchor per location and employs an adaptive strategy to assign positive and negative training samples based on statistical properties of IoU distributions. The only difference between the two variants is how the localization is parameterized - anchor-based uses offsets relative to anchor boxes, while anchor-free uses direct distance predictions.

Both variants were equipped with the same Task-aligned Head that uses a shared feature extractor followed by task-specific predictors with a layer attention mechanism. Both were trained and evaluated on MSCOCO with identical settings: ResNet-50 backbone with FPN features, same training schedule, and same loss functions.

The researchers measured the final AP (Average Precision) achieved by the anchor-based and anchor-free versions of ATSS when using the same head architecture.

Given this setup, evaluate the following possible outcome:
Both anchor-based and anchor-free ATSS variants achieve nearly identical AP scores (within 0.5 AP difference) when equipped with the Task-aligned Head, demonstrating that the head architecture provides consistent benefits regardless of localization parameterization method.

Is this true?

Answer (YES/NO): YES